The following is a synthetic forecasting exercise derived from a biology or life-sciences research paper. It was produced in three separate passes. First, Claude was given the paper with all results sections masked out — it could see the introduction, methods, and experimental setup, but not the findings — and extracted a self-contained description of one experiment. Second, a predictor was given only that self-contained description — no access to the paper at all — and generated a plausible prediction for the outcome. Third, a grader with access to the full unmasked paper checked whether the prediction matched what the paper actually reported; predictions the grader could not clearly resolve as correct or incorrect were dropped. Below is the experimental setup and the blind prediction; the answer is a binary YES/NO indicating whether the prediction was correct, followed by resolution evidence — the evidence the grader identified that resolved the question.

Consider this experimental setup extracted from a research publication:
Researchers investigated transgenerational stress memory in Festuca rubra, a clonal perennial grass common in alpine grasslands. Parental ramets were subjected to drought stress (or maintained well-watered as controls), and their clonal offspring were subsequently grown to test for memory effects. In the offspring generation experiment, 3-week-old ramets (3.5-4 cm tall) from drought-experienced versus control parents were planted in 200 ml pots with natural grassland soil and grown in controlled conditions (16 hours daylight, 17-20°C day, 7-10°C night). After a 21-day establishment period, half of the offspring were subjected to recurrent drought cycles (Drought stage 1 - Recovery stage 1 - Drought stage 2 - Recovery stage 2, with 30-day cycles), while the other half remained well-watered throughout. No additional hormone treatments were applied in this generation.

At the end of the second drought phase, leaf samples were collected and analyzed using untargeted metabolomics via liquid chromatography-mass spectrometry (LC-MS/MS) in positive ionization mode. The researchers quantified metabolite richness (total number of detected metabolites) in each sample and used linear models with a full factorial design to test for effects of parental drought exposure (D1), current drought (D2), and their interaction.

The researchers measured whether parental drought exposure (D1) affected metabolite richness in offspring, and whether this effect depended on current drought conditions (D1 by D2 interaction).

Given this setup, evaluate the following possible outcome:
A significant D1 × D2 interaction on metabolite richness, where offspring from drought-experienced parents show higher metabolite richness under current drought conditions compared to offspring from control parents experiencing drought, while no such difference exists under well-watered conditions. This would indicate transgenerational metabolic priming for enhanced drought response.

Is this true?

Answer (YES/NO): NO